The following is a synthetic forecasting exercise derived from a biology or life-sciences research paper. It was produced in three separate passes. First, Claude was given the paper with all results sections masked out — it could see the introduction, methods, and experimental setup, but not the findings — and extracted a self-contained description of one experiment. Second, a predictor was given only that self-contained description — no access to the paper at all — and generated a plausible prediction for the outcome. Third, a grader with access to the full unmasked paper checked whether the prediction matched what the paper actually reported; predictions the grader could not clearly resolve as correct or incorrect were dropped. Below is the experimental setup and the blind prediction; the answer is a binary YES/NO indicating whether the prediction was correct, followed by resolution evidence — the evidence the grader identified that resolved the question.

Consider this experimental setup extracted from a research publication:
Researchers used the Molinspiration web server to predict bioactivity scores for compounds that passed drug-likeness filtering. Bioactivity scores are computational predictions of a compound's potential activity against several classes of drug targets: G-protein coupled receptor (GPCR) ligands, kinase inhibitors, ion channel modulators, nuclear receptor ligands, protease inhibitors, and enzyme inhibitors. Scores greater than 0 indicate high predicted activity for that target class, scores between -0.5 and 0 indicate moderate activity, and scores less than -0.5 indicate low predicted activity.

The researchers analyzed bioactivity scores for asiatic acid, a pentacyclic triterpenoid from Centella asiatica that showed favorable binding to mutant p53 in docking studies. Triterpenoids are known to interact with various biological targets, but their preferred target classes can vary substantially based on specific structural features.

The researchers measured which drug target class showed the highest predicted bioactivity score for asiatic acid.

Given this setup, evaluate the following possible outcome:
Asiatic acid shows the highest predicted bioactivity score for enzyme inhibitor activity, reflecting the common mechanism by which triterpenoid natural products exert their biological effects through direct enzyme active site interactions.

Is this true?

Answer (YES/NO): NO